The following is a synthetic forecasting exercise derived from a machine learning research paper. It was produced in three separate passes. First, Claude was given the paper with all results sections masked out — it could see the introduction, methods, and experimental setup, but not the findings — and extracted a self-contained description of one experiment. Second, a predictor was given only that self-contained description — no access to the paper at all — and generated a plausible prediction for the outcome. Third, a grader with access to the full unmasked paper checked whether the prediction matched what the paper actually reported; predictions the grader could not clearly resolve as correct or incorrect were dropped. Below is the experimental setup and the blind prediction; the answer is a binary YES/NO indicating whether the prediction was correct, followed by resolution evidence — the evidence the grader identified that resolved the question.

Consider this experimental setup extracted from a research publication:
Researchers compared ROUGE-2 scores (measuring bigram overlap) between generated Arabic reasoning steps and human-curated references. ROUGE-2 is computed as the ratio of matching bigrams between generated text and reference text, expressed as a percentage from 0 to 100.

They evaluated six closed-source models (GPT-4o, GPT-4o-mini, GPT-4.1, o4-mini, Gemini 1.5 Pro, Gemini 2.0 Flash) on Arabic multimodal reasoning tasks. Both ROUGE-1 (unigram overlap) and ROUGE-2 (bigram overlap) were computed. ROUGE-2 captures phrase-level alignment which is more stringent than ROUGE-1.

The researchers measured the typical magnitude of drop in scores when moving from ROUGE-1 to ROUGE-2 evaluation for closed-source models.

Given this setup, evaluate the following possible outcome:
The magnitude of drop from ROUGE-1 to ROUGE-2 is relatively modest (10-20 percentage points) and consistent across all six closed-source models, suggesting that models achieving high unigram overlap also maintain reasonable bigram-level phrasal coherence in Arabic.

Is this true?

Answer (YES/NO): NO